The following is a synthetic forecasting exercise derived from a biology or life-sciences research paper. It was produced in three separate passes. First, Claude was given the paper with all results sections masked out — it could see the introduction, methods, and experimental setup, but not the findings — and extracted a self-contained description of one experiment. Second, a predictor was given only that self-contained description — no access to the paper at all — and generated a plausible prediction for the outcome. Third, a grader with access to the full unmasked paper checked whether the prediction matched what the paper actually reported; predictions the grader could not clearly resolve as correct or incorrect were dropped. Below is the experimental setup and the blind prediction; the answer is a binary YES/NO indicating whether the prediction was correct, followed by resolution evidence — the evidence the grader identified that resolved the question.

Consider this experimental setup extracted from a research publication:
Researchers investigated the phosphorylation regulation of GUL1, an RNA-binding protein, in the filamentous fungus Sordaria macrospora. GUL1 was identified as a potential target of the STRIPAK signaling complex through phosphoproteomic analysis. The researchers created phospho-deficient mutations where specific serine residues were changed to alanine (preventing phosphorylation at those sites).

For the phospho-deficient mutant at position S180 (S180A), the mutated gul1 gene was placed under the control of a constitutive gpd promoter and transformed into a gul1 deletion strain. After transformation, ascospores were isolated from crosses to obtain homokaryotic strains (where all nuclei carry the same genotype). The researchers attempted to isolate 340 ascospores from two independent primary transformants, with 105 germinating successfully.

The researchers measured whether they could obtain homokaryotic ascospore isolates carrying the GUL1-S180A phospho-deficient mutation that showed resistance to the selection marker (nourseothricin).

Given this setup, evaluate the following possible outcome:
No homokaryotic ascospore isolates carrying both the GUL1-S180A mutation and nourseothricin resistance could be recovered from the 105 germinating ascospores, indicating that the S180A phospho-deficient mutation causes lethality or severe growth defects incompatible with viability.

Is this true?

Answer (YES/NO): YES